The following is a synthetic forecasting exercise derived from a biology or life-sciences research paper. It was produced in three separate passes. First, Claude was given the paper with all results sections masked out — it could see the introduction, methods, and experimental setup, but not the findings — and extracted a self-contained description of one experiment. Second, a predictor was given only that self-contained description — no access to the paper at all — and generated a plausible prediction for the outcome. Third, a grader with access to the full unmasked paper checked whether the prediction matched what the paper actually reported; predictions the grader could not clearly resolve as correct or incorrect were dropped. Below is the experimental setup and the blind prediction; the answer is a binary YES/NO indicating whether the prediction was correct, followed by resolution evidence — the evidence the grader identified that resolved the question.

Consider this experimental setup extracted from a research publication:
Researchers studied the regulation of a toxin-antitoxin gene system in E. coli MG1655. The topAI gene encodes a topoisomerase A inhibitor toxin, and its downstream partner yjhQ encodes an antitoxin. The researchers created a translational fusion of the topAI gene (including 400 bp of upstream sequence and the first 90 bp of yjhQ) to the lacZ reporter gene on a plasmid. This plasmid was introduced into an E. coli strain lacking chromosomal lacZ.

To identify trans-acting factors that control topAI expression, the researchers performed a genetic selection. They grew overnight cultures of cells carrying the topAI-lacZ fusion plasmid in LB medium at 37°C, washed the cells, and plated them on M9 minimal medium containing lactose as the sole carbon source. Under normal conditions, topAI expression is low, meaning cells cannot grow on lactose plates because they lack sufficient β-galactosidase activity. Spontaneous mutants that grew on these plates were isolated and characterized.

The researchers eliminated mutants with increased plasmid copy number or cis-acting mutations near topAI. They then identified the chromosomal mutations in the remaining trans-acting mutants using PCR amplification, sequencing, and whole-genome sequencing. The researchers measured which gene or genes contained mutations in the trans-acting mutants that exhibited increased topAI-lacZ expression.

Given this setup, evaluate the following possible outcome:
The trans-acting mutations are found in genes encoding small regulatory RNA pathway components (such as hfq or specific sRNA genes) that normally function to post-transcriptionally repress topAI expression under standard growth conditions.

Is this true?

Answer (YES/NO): NO